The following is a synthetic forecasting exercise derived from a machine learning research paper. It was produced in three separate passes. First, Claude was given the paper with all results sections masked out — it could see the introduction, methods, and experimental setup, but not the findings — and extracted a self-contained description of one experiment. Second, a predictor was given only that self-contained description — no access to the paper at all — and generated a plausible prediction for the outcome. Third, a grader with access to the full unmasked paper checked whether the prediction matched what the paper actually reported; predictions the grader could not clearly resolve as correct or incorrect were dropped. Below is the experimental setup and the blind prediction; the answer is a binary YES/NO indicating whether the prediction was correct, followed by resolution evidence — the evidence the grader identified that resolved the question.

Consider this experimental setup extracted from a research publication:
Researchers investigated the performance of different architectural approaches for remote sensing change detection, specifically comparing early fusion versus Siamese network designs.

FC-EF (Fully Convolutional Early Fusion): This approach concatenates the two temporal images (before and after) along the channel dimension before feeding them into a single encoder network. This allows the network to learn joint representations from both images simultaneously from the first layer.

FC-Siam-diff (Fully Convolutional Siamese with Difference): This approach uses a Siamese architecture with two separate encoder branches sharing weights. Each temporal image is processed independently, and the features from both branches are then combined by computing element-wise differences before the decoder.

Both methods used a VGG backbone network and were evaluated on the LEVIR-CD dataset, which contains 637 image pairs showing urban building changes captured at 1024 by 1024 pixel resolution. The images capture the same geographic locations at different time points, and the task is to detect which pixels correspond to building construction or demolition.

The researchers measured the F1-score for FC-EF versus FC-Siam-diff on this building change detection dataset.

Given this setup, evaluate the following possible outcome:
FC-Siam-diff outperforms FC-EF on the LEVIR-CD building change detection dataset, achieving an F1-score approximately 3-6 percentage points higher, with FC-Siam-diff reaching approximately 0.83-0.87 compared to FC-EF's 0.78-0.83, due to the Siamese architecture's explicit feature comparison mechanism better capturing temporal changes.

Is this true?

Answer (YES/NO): NO